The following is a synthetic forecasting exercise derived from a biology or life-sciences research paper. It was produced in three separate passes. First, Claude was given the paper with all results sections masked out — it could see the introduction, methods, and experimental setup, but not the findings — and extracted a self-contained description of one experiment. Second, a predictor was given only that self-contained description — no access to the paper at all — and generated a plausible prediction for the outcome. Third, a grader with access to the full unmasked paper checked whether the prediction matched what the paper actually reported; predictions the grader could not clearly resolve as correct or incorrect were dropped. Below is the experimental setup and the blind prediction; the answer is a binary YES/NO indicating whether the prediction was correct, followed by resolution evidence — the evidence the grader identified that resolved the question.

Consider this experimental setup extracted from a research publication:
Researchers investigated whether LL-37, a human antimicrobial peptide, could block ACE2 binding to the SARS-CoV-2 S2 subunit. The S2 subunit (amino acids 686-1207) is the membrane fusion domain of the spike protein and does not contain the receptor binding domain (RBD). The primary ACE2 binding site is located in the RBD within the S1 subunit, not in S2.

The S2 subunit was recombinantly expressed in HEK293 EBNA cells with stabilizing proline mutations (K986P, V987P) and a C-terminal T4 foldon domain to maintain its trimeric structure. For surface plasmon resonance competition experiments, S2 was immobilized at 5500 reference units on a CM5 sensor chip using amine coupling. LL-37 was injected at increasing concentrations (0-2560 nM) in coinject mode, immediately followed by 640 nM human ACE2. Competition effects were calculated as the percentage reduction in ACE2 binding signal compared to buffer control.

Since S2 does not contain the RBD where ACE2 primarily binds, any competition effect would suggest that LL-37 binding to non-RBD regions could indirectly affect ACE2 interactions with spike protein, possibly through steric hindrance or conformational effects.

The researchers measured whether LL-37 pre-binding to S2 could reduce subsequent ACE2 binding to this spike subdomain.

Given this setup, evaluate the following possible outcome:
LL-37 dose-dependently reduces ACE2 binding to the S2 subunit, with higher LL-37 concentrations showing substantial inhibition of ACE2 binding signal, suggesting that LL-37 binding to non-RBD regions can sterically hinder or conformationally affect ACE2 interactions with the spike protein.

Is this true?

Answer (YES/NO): NO